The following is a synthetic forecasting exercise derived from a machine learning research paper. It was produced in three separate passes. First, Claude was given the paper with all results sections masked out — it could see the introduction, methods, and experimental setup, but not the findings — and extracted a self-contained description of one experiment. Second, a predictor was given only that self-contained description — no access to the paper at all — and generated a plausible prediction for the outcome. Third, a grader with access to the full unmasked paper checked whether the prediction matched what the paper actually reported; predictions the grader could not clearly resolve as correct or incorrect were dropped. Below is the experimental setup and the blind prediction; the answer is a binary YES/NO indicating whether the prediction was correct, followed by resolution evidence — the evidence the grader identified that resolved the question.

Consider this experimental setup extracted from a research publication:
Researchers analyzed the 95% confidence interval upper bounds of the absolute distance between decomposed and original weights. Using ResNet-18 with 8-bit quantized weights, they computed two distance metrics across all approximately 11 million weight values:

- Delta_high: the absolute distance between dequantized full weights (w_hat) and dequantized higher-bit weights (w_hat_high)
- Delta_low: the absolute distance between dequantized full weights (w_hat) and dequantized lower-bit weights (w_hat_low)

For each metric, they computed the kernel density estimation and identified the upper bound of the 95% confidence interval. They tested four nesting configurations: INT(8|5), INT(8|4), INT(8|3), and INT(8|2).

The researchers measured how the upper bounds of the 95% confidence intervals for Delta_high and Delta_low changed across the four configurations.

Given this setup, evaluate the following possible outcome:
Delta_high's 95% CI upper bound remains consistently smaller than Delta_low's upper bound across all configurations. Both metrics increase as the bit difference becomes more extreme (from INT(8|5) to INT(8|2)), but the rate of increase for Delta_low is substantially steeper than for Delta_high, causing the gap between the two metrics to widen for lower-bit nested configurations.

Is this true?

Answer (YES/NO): NO